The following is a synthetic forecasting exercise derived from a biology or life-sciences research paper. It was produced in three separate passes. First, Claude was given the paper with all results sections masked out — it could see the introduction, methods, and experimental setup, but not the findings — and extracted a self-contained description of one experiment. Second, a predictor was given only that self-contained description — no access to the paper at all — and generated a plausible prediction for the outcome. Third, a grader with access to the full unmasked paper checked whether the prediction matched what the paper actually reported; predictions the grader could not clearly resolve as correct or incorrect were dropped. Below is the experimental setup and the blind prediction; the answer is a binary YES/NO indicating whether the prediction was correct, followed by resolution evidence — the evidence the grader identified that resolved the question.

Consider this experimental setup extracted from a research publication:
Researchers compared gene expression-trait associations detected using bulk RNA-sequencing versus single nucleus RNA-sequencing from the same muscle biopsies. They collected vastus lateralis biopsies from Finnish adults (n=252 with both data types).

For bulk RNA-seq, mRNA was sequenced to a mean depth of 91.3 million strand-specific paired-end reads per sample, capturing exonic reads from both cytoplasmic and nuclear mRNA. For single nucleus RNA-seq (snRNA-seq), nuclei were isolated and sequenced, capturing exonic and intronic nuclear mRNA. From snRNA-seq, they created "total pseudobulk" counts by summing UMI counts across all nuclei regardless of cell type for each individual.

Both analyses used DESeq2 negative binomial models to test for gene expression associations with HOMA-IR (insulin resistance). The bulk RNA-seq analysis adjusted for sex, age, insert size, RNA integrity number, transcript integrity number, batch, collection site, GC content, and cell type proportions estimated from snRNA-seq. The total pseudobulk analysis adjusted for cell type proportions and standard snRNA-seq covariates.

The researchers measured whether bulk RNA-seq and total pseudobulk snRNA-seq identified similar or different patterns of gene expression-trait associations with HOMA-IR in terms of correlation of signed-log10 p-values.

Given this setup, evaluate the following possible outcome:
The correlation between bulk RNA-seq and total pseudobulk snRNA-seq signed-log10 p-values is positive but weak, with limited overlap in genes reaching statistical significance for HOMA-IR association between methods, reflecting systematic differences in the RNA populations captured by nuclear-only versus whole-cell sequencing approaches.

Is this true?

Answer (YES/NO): NO